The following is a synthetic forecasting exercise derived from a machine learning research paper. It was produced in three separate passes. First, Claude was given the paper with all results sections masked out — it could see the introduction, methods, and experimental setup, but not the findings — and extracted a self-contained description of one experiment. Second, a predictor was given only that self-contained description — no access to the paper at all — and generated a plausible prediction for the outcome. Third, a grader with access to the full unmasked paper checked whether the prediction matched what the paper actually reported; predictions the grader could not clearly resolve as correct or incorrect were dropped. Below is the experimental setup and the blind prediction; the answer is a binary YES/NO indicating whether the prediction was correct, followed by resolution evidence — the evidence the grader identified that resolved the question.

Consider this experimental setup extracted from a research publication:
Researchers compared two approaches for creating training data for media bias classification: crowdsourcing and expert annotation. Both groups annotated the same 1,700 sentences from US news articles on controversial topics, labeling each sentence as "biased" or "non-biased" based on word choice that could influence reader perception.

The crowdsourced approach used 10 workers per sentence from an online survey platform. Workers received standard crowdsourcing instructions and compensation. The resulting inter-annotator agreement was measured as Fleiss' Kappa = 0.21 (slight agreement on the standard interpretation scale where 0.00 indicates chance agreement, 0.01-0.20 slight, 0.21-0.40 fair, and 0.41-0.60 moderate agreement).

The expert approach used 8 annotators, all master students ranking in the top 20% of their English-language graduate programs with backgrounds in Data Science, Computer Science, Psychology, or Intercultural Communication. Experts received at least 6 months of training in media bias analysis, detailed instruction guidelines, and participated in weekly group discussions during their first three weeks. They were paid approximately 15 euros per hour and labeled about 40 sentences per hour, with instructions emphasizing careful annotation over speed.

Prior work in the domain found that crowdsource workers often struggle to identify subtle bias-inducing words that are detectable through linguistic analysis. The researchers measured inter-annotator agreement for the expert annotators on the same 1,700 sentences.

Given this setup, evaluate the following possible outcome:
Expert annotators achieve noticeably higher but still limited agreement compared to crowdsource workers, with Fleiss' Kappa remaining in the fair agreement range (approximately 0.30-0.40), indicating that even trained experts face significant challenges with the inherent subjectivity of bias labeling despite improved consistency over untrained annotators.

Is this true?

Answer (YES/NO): YES